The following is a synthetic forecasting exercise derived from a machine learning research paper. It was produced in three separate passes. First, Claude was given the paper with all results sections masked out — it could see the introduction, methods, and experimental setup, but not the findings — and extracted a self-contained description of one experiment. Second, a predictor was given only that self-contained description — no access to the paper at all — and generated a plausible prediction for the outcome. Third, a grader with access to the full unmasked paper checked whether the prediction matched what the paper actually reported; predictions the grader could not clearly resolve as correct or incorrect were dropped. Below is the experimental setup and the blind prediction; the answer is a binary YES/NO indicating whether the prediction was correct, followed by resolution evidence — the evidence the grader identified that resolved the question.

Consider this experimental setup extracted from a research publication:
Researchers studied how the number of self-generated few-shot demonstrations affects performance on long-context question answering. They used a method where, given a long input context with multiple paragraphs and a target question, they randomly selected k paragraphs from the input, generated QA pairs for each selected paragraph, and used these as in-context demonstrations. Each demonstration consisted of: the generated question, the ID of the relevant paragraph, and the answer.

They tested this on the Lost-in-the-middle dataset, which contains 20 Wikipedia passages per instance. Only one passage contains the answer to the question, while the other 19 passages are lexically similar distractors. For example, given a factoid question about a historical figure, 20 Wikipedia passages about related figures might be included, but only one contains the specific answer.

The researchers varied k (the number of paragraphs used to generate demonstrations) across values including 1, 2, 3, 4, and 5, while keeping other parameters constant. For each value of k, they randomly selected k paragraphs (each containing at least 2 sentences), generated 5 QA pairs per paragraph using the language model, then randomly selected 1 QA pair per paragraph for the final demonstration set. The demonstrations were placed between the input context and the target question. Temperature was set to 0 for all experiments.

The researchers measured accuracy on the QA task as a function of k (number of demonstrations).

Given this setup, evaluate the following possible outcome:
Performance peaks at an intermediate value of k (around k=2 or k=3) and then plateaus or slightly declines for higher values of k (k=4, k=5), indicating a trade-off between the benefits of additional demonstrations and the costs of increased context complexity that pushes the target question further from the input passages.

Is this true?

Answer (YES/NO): NO